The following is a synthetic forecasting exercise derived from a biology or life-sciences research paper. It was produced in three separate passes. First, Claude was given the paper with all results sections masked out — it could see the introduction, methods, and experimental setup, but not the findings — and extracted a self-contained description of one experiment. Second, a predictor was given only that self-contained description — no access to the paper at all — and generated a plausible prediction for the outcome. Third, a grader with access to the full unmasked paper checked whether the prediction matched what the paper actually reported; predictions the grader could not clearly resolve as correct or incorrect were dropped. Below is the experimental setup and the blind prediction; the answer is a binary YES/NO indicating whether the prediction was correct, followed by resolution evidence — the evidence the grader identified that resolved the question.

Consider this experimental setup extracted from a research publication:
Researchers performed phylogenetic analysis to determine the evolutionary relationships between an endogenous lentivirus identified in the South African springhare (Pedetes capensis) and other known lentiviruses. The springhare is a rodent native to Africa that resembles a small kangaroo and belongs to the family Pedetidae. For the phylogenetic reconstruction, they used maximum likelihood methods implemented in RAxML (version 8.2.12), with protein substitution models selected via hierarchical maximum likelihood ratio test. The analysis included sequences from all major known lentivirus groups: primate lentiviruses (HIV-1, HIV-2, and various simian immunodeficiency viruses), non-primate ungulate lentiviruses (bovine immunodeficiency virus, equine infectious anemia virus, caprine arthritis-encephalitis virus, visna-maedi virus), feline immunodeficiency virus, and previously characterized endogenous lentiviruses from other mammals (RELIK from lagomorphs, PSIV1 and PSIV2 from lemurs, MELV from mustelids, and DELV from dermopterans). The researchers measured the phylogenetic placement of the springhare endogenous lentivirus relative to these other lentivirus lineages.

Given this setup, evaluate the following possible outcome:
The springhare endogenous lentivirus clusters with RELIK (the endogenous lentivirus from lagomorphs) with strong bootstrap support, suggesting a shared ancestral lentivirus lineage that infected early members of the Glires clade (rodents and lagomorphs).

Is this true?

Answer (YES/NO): NO